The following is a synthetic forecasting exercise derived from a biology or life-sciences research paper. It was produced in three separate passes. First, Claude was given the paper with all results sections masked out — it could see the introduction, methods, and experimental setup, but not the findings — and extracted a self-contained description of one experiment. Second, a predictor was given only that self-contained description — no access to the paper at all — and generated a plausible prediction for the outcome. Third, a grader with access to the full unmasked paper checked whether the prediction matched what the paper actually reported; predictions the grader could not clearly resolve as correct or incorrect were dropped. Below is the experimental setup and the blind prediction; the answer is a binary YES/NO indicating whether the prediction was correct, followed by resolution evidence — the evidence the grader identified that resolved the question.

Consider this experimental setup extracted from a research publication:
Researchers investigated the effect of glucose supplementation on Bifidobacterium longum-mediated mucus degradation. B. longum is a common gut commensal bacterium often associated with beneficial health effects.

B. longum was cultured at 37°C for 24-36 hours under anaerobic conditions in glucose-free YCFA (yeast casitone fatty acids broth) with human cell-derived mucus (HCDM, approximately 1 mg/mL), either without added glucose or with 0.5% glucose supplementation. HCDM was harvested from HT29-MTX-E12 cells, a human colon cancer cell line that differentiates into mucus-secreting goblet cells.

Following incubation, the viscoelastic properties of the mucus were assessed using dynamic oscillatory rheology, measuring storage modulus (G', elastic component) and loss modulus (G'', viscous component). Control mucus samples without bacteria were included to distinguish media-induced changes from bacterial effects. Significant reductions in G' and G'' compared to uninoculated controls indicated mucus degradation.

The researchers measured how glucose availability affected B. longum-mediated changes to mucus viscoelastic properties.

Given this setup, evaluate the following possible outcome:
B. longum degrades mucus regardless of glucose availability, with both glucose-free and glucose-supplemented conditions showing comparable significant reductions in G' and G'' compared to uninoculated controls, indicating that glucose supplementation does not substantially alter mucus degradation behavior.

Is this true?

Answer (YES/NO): NO